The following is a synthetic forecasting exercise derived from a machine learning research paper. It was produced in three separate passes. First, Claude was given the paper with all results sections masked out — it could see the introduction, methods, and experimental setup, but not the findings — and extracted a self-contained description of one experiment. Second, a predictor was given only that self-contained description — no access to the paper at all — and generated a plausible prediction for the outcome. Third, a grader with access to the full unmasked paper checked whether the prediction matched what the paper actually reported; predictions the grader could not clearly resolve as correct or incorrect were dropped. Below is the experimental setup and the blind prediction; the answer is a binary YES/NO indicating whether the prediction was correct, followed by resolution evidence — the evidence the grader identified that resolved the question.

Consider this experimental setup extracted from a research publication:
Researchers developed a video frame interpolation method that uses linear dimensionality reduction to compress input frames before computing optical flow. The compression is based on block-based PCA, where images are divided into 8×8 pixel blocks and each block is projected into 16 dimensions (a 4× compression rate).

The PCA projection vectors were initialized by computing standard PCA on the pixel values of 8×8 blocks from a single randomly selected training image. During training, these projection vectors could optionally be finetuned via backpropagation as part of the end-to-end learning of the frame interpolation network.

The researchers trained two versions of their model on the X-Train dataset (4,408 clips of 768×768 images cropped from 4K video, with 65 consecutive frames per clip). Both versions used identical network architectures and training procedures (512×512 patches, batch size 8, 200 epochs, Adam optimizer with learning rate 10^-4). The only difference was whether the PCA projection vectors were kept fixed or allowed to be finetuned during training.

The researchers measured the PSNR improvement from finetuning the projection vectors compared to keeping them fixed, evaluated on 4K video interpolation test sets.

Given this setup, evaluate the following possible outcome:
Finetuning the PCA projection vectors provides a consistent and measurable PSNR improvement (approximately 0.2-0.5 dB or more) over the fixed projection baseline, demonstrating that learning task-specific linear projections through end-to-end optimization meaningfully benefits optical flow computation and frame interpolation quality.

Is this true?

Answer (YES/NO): YES